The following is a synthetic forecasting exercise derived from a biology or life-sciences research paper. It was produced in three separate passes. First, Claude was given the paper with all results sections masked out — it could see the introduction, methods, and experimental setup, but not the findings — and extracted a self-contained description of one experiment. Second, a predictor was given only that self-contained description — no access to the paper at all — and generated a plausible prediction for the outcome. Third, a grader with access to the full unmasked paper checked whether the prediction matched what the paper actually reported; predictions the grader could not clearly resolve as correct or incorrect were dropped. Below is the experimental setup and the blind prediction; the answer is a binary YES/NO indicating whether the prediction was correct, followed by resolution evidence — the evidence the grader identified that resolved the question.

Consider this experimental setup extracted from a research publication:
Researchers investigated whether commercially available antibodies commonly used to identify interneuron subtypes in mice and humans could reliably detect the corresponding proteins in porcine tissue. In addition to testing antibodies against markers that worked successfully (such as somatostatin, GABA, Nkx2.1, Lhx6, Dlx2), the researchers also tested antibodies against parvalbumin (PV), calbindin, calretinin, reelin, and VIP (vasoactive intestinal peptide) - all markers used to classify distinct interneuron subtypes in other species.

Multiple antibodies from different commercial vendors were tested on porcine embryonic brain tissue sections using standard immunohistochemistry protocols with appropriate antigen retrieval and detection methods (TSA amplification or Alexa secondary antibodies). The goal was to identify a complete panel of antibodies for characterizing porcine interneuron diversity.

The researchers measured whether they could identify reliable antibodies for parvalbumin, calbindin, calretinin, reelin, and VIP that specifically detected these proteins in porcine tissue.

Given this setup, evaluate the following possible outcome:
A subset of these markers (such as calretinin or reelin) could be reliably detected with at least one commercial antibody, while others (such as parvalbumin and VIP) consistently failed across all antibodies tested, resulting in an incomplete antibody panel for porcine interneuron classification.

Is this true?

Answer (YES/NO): NO